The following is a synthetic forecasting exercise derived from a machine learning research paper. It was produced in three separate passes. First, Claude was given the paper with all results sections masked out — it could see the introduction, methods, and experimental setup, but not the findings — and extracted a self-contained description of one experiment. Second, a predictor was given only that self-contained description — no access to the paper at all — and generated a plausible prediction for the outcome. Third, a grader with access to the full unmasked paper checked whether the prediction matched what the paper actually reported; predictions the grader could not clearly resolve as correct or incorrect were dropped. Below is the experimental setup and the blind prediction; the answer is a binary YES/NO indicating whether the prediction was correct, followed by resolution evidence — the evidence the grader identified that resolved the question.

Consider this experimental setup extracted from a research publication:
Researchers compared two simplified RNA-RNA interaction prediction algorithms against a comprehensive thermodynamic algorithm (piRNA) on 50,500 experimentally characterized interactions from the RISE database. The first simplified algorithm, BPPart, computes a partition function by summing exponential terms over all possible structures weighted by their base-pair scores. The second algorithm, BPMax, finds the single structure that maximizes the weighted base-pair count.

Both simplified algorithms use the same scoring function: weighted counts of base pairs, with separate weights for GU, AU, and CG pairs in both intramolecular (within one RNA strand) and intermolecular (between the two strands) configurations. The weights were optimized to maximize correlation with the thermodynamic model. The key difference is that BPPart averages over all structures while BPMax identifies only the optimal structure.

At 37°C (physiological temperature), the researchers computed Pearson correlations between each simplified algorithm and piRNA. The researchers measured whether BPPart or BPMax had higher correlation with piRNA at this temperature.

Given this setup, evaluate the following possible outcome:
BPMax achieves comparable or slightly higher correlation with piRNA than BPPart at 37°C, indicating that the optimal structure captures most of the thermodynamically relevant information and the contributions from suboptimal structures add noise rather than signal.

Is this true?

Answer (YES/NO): NO